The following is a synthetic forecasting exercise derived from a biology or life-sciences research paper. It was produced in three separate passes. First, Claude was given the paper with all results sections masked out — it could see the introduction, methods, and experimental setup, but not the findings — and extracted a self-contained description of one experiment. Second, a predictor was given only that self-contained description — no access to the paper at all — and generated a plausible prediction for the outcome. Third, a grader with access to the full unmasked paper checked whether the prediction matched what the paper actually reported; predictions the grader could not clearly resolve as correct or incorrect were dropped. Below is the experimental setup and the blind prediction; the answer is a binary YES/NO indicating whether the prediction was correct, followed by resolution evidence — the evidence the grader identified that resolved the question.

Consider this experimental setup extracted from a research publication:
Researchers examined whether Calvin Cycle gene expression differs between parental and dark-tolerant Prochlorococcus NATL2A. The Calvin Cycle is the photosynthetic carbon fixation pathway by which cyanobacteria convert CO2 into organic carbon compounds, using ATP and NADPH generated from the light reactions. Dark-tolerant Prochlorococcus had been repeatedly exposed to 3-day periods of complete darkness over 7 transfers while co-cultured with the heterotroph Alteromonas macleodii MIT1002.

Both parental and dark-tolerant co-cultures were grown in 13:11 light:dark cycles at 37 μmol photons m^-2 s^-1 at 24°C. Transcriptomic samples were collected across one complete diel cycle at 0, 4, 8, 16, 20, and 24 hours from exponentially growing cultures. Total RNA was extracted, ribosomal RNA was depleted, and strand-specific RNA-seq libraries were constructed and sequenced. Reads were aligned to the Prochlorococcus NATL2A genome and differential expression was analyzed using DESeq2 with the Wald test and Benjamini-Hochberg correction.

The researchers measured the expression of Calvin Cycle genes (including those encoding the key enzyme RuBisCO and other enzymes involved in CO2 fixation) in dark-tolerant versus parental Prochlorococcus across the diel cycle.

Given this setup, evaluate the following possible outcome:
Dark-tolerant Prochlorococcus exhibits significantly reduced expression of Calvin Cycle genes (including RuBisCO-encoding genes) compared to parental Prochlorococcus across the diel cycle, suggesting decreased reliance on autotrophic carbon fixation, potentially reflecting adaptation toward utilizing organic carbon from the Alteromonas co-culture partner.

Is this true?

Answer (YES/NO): YES